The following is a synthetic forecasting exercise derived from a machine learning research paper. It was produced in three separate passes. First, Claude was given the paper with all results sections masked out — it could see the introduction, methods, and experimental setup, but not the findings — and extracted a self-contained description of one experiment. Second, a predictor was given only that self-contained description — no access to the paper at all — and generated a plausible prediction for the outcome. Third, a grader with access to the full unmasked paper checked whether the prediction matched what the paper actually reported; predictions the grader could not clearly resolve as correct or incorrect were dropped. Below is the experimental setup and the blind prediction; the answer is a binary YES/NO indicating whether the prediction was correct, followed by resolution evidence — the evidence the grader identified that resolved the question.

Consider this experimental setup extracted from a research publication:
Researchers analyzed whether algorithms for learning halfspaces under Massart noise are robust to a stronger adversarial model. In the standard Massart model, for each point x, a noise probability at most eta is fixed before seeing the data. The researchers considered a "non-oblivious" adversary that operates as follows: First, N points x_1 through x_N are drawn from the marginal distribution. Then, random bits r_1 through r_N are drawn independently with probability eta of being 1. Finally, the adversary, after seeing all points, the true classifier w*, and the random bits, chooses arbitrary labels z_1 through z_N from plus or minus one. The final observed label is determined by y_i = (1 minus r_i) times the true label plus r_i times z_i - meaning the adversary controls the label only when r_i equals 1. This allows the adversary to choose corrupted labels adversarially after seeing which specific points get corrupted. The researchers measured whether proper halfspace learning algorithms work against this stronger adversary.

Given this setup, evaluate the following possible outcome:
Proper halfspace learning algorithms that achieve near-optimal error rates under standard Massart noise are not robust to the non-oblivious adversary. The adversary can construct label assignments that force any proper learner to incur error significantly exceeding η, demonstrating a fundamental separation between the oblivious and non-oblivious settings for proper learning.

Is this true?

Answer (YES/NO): NO